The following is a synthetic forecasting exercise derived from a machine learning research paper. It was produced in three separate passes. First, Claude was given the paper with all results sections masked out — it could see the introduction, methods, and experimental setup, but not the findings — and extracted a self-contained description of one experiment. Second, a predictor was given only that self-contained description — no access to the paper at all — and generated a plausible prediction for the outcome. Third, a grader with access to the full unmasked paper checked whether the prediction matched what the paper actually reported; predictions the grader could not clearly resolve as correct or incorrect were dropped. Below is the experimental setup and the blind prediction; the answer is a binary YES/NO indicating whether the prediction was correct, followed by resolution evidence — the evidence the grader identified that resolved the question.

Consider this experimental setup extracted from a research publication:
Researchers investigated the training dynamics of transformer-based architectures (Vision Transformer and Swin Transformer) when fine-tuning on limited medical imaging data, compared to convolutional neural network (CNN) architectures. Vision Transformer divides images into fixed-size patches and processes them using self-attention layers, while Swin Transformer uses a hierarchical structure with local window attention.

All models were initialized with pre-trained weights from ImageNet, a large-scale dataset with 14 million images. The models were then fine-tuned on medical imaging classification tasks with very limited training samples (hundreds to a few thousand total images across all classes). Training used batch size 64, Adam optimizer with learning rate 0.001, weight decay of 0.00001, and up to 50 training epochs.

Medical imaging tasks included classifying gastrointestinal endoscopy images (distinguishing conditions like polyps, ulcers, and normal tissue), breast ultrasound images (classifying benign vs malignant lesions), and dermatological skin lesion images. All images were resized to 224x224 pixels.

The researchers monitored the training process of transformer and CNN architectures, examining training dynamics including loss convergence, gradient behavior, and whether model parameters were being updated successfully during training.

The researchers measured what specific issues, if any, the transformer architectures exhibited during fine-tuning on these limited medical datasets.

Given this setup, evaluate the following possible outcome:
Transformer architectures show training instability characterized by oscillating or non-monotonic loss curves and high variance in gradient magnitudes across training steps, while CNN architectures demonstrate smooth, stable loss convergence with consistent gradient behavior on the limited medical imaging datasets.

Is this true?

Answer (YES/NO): NO